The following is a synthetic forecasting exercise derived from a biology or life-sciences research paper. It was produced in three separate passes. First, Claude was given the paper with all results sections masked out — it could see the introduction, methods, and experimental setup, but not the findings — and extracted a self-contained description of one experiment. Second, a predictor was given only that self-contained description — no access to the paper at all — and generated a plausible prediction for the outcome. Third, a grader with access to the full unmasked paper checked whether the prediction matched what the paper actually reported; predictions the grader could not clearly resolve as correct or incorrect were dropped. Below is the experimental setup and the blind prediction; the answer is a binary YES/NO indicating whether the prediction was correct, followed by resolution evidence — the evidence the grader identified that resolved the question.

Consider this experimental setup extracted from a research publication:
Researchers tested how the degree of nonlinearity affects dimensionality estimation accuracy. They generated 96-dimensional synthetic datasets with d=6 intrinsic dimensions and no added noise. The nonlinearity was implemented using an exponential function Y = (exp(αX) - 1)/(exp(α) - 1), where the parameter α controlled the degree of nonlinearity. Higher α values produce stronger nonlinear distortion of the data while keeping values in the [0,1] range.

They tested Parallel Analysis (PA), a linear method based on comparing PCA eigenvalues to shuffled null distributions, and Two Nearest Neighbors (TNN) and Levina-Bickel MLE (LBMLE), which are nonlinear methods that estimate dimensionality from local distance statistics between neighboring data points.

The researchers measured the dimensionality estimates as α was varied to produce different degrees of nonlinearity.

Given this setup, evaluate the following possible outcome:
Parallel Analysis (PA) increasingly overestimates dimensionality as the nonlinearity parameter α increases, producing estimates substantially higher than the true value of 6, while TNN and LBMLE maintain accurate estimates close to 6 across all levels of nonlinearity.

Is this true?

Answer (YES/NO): NO